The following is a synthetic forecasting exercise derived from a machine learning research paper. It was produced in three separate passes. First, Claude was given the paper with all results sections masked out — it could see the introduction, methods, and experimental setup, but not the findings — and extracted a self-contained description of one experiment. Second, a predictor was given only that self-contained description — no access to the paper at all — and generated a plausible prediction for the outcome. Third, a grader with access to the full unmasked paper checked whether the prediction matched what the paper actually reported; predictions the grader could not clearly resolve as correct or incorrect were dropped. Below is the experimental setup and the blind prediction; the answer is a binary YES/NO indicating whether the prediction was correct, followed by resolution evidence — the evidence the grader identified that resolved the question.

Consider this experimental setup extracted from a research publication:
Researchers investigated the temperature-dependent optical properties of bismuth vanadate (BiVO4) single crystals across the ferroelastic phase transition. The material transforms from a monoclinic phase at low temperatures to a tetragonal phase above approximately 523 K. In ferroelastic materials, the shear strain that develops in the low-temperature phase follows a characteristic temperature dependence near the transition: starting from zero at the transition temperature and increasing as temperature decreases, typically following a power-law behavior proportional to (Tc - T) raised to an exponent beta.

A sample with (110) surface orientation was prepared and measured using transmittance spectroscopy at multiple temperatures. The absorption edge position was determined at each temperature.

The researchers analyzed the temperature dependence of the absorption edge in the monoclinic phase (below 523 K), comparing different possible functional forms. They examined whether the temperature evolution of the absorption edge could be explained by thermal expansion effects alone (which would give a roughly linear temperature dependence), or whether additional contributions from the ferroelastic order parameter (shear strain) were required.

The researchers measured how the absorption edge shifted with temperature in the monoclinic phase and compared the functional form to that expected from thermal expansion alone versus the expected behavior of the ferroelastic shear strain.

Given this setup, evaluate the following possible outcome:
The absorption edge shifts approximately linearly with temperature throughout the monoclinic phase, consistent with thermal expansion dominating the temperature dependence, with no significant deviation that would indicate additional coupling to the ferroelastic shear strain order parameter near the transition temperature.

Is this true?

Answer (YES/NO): NO